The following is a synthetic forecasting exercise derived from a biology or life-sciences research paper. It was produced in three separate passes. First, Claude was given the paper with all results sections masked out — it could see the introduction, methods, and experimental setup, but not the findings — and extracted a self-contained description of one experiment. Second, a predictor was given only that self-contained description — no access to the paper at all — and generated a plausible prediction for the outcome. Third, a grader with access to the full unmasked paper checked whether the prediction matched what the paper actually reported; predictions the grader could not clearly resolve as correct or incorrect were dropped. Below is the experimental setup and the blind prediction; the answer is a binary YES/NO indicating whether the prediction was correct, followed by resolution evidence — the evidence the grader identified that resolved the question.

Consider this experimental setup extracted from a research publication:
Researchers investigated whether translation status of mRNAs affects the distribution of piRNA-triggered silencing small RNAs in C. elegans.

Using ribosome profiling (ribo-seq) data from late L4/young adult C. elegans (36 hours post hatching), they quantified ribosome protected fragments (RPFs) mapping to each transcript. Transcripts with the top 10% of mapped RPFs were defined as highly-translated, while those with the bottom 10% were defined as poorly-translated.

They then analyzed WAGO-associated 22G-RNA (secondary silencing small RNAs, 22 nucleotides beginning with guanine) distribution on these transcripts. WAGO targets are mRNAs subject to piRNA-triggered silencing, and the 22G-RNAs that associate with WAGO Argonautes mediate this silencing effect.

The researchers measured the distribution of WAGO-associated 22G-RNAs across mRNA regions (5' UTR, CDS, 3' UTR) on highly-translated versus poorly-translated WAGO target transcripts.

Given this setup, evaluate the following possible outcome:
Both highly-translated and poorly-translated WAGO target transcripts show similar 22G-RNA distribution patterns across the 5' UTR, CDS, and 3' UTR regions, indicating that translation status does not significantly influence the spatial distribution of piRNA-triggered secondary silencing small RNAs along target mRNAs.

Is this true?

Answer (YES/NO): YES